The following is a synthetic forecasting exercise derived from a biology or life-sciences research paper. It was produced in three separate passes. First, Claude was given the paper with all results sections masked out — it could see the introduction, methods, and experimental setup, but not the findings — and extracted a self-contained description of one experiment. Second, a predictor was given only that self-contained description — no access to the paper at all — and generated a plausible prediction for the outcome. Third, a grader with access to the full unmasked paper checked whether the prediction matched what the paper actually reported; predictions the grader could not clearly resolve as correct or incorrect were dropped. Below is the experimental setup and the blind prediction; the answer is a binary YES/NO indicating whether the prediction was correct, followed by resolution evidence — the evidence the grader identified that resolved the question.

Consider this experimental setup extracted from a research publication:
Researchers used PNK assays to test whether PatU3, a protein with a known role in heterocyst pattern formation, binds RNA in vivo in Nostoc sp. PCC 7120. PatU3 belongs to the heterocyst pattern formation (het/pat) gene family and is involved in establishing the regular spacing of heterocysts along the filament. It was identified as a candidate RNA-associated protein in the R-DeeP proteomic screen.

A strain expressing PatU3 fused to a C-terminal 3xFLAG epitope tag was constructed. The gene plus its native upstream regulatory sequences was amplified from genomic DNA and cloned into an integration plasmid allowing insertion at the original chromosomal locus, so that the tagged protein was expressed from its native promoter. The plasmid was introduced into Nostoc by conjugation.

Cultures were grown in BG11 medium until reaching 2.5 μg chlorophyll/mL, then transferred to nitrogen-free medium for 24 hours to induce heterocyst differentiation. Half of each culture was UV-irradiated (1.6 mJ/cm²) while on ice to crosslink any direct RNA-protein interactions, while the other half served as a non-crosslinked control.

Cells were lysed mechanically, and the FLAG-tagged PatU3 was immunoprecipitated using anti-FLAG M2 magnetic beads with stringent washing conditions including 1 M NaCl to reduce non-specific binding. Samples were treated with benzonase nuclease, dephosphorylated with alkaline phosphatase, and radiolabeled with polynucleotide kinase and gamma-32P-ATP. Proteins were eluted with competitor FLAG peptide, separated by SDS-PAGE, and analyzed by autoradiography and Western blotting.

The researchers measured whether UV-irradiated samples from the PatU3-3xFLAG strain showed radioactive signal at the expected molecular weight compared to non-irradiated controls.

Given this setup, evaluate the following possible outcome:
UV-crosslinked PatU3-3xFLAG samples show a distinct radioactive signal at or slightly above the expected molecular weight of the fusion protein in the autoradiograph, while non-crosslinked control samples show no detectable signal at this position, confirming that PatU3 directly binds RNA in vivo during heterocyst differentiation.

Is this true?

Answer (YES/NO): YES